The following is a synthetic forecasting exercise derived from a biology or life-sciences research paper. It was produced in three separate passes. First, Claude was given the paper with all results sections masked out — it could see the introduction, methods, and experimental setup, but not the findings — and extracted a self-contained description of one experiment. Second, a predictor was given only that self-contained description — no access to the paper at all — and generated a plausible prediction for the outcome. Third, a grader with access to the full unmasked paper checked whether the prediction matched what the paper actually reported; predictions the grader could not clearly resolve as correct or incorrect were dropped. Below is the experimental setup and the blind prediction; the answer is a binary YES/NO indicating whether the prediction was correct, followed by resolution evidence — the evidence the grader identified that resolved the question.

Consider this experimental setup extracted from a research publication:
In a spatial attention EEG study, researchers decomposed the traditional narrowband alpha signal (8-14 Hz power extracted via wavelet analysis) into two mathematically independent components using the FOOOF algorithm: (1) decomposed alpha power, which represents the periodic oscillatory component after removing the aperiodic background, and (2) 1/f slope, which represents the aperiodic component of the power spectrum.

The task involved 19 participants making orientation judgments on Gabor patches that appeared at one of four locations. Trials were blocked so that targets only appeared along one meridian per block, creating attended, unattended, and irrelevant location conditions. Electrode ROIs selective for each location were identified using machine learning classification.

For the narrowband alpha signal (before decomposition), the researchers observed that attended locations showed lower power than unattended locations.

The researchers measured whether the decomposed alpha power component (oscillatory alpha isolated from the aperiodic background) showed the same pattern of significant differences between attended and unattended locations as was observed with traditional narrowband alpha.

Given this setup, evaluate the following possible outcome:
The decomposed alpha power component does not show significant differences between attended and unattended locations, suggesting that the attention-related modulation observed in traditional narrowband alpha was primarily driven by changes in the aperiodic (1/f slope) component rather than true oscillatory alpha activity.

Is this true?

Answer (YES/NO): NO